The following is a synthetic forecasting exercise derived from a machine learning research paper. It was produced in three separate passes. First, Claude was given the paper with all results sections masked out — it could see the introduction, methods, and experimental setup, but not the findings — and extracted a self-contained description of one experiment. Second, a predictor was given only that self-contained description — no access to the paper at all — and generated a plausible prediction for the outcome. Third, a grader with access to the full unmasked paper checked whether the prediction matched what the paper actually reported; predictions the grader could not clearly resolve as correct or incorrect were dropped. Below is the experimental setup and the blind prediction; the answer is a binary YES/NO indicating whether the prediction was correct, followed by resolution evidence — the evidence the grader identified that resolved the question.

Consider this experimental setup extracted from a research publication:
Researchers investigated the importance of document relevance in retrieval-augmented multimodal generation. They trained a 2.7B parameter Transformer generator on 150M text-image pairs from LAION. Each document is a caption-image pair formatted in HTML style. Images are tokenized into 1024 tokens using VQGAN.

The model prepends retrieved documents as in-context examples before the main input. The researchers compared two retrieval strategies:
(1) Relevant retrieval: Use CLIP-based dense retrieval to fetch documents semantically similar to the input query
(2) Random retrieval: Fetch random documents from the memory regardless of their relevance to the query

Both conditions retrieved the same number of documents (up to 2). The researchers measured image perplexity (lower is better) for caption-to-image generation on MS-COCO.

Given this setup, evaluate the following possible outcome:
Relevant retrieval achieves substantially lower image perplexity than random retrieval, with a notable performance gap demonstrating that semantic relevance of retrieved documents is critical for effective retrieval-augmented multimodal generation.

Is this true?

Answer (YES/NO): YES